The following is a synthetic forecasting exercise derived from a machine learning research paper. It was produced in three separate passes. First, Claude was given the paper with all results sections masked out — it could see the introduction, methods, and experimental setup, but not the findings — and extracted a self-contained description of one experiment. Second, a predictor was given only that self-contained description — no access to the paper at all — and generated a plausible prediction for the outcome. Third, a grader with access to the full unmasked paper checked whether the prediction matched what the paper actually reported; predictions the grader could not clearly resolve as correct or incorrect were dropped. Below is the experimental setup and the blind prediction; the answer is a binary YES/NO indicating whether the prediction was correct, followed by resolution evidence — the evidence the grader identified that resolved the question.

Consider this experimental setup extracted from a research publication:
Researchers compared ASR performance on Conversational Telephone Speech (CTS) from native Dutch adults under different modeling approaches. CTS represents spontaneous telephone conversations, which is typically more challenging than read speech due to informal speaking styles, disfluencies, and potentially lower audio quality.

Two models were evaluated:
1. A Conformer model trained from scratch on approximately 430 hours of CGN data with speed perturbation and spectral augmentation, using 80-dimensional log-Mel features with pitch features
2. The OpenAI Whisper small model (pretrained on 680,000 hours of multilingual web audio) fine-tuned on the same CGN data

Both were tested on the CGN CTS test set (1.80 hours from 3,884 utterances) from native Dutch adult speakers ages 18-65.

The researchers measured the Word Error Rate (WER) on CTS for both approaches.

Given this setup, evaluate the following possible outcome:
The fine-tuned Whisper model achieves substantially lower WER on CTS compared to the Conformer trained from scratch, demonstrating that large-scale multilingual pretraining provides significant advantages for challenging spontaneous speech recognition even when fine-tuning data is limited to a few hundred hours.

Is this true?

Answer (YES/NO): NO